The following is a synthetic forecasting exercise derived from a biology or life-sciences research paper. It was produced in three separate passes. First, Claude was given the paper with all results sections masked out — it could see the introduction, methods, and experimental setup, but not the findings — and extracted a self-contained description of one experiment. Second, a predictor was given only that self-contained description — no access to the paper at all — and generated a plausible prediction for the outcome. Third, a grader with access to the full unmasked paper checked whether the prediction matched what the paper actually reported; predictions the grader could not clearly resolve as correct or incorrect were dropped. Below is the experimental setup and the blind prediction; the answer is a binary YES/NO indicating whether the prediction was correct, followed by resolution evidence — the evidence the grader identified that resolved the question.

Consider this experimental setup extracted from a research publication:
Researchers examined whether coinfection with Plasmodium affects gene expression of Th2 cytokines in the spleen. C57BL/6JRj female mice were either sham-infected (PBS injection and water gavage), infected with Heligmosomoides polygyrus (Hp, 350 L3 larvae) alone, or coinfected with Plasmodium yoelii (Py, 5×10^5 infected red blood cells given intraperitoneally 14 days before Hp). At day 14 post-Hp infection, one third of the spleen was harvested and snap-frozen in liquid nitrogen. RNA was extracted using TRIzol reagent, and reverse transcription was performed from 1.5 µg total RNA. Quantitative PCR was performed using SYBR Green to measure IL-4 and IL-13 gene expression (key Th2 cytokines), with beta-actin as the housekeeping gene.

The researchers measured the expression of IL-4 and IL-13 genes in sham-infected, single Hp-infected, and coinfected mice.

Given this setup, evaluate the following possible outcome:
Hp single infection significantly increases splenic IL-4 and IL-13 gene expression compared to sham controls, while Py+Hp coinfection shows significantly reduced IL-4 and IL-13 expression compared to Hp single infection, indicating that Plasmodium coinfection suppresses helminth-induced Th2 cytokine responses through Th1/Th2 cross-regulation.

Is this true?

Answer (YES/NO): YES